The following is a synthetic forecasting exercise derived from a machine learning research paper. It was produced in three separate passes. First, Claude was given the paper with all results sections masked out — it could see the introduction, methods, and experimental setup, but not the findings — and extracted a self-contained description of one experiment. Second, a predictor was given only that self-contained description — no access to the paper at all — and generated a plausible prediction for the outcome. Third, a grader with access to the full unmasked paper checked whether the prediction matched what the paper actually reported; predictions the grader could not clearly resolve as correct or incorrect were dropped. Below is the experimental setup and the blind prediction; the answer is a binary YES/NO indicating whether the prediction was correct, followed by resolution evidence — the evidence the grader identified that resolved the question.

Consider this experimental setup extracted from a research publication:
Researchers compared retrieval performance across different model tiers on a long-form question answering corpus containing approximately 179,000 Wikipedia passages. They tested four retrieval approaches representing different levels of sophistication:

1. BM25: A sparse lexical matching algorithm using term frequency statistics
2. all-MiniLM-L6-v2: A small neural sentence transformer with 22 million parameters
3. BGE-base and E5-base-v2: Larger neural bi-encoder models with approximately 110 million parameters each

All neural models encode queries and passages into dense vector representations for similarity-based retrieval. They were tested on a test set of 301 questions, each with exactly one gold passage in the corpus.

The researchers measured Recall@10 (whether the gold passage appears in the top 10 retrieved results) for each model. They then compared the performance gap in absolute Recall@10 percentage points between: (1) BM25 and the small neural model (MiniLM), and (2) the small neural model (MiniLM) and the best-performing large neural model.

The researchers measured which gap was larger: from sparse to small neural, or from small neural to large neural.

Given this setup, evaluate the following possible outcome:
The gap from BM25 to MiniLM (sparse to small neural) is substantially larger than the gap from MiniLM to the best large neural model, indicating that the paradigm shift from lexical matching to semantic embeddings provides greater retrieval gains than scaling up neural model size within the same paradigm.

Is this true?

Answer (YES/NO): YES